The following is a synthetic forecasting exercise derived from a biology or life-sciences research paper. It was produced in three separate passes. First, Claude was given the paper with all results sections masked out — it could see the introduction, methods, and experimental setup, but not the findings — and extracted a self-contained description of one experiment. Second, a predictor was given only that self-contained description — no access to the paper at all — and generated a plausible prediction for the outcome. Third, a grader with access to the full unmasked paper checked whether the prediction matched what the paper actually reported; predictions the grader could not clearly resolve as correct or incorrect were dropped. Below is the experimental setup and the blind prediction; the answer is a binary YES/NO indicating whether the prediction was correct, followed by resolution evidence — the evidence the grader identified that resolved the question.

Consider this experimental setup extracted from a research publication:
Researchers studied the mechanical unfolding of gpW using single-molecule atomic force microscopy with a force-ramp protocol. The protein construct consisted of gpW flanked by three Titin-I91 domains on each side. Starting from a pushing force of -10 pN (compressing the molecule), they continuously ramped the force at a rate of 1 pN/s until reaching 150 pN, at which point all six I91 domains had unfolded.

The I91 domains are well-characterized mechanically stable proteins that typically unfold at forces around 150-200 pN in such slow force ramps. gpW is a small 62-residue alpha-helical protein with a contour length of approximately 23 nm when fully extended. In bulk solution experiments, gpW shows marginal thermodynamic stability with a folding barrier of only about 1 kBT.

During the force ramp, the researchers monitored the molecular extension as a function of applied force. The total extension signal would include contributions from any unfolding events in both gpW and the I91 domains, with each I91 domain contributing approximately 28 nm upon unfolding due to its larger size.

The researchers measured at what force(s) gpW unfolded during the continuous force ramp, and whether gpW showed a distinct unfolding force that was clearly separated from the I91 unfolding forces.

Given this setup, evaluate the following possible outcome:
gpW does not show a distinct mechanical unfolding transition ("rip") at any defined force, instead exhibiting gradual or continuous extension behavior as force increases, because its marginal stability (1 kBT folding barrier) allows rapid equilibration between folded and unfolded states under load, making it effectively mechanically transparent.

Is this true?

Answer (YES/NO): NO